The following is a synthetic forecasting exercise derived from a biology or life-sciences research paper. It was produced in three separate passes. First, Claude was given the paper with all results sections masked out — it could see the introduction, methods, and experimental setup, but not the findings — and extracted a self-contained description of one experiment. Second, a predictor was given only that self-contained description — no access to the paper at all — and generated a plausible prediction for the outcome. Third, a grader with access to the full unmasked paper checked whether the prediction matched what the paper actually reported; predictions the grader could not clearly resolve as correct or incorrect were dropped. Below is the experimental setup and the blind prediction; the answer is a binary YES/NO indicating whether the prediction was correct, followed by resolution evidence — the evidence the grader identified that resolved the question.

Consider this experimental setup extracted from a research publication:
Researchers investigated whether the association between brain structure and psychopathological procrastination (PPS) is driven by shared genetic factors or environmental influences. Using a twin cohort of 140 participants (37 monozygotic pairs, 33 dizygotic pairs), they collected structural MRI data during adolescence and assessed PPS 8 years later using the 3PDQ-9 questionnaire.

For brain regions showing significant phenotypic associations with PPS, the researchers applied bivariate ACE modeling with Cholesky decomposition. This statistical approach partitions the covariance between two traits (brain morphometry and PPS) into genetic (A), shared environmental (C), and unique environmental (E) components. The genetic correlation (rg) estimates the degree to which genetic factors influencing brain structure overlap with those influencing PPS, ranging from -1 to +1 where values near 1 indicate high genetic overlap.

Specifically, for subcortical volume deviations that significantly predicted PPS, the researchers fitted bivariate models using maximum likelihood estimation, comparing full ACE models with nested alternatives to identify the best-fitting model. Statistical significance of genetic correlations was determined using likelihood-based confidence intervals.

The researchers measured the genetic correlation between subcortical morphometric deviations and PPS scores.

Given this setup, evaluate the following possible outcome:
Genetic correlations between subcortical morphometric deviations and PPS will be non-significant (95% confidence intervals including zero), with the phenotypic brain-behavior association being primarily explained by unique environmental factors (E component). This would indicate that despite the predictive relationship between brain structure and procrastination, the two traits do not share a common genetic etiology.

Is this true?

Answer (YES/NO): NO